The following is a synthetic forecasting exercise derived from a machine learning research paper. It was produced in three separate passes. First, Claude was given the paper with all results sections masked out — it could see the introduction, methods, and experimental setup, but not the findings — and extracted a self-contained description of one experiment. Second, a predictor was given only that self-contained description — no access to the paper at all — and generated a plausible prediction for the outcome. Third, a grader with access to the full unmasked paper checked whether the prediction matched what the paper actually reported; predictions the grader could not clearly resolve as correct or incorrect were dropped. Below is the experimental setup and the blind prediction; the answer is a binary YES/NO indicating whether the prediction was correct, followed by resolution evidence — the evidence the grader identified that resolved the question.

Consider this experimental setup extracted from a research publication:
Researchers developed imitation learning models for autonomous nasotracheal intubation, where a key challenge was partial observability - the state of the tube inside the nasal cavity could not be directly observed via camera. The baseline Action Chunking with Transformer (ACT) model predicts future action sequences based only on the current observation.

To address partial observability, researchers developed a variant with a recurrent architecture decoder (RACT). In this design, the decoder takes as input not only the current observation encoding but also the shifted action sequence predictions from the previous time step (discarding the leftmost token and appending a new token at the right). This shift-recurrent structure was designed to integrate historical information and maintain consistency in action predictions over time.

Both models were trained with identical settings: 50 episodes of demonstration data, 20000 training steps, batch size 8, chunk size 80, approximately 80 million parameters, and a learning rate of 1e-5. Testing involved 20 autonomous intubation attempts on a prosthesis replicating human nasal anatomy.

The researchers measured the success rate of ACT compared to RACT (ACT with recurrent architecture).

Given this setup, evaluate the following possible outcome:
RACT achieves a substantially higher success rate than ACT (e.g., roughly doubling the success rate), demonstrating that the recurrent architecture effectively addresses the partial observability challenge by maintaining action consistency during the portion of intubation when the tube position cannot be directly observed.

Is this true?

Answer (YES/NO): NO